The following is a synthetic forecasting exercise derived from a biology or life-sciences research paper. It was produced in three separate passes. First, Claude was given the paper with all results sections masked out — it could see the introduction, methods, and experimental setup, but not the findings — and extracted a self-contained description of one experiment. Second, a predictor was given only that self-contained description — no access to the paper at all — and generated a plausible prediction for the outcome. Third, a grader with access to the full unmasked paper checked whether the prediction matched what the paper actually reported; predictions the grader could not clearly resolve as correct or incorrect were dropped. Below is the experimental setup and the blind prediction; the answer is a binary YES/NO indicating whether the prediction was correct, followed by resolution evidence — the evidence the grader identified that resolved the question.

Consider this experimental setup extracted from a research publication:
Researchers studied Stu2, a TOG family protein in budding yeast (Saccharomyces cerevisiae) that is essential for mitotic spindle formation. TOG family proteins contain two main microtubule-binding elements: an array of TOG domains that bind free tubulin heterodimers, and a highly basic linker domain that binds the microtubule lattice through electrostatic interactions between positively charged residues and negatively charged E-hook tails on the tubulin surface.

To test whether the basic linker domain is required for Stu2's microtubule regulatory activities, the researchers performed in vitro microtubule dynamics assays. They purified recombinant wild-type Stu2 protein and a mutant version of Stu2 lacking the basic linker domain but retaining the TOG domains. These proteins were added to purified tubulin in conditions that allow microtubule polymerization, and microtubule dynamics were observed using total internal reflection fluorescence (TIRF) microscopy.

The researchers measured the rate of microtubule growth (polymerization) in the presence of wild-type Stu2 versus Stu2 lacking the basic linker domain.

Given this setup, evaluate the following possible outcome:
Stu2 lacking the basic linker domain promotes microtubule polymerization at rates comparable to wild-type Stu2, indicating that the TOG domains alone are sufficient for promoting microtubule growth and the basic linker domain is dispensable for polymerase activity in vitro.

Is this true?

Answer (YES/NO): NO